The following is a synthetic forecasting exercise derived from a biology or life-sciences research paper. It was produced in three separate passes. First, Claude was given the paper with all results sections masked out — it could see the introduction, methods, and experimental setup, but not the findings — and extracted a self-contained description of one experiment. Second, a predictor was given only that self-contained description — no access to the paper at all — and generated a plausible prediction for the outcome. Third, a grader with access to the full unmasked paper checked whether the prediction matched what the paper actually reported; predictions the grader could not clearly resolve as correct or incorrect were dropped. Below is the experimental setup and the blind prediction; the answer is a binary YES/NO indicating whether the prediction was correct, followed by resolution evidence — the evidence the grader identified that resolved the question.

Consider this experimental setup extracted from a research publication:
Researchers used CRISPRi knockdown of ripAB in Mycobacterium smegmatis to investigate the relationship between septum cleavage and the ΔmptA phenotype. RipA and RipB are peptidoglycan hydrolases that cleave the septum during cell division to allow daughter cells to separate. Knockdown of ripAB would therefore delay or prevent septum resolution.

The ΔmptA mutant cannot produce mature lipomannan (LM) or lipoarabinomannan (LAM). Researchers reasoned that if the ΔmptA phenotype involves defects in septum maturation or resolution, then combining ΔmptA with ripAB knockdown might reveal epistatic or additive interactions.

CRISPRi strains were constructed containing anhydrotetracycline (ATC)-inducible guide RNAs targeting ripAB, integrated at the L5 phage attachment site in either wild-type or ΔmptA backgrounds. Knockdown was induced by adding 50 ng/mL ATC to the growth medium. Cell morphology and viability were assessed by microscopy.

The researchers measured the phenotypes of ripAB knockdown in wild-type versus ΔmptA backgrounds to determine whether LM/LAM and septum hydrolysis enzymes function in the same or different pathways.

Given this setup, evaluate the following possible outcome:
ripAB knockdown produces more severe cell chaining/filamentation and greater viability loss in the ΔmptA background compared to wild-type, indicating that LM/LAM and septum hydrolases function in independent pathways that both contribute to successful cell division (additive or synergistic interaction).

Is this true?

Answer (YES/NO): NO